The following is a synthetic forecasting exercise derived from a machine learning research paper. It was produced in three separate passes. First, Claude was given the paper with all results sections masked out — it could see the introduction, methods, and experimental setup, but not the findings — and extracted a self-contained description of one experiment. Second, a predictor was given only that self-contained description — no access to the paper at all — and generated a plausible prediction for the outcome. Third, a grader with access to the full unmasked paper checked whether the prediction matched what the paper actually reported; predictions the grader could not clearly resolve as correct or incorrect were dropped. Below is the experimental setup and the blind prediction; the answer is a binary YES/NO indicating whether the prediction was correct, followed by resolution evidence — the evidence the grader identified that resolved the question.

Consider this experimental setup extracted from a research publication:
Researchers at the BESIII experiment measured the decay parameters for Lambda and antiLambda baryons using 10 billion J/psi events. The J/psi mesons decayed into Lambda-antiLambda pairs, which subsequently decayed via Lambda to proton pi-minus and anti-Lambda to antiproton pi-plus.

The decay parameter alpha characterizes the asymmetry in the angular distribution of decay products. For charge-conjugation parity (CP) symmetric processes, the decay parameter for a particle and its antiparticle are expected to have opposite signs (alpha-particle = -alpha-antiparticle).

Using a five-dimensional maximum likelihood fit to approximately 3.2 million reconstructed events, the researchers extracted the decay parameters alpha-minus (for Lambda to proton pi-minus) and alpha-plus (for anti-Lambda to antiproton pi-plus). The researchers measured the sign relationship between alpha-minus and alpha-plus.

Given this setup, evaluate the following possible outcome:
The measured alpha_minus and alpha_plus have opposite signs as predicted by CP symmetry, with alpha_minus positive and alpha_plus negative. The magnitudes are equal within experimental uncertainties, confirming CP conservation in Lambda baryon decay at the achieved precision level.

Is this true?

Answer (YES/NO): YES